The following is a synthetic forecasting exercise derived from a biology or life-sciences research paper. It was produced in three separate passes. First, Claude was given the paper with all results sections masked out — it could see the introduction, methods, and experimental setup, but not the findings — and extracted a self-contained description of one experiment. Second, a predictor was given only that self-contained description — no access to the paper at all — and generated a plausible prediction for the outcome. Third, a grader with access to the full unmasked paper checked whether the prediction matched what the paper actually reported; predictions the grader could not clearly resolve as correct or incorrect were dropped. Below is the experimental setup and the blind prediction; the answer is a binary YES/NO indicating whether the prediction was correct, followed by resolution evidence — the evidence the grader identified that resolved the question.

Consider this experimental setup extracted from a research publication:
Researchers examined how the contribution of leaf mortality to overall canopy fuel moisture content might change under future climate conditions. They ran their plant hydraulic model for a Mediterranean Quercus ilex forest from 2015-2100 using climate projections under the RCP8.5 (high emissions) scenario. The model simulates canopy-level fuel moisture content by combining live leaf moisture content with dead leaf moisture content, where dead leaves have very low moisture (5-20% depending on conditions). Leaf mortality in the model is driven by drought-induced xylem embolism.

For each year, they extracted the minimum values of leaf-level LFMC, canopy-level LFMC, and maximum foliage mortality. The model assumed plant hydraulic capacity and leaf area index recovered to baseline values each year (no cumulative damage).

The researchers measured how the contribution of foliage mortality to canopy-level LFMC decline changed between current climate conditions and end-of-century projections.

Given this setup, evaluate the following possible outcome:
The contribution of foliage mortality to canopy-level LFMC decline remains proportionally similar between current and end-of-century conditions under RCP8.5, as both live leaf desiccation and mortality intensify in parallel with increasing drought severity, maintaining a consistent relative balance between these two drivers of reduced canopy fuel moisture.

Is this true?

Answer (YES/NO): NO